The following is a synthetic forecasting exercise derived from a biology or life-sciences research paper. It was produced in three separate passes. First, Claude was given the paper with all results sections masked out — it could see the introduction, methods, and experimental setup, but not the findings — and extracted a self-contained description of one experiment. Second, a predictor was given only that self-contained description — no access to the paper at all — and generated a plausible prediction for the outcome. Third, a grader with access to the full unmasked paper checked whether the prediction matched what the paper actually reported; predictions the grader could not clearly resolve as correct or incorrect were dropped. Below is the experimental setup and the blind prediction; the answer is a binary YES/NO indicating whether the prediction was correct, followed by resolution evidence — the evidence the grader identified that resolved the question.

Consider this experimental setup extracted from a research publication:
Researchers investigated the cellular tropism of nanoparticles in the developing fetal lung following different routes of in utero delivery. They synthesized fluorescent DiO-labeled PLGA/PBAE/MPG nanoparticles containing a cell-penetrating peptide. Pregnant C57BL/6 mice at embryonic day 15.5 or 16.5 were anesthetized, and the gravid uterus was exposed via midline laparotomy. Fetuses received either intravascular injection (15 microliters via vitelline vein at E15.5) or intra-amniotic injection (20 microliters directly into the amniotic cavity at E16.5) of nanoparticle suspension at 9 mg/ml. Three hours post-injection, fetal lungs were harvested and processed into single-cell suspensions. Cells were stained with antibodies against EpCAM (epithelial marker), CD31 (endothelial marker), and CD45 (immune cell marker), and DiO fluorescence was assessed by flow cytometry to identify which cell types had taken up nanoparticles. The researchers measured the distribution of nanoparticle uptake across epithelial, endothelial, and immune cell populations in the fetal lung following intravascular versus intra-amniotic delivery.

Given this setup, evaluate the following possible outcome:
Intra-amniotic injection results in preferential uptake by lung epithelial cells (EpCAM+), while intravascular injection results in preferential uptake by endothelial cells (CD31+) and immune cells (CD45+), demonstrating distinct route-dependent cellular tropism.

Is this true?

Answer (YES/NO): NO